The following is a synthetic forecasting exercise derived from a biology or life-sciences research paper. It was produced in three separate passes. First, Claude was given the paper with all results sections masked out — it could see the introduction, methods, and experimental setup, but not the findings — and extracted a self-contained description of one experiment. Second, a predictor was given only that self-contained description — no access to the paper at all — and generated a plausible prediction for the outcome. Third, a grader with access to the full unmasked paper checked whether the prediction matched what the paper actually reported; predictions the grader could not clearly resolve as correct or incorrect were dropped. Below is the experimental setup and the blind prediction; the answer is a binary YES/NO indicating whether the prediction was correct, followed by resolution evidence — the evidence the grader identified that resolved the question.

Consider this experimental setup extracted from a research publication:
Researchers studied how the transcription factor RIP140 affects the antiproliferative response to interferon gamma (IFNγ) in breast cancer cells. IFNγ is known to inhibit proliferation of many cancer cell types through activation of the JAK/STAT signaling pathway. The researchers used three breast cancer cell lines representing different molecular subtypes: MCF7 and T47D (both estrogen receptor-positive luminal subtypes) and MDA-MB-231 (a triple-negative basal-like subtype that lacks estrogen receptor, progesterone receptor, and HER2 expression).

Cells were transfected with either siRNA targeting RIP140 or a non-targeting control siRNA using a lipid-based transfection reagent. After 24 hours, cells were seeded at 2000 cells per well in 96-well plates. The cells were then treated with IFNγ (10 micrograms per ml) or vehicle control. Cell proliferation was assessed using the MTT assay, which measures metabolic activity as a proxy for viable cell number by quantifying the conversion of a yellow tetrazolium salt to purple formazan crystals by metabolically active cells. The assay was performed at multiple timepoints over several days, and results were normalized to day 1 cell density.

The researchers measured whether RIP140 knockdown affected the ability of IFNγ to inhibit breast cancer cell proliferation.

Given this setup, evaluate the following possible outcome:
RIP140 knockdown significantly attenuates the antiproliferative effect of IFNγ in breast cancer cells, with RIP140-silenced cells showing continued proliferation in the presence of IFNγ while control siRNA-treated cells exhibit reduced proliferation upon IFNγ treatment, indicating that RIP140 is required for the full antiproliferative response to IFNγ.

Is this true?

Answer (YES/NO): NO